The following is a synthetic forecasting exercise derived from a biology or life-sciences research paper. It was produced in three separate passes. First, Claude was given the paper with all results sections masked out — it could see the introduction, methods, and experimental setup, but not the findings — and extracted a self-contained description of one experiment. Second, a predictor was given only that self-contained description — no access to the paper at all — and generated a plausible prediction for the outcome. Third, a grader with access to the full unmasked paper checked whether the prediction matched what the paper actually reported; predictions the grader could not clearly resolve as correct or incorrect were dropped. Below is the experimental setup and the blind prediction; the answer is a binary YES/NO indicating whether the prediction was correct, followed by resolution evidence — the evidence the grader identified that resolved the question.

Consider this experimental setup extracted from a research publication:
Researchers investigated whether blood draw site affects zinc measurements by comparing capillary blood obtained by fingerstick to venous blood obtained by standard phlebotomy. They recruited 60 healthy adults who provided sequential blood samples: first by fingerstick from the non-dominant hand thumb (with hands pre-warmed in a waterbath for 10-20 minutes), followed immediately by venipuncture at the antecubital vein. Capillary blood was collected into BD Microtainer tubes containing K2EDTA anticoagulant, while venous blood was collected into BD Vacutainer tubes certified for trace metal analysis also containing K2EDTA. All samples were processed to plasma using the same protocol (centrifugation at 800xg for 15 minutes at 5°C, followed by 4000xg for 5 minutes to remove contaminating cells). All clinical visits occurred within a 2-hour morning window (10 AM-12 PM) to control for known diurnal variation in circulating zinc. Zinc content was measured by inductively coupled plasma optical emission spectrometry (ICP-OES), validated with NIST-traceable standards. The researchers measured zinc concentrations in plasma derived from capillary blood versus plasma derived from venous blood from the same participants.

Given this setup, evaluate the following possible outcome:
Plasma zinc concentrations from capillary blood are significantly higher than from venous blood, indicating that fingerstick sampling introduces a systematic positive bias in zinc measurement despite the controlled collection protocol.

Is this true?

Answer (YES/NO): YES